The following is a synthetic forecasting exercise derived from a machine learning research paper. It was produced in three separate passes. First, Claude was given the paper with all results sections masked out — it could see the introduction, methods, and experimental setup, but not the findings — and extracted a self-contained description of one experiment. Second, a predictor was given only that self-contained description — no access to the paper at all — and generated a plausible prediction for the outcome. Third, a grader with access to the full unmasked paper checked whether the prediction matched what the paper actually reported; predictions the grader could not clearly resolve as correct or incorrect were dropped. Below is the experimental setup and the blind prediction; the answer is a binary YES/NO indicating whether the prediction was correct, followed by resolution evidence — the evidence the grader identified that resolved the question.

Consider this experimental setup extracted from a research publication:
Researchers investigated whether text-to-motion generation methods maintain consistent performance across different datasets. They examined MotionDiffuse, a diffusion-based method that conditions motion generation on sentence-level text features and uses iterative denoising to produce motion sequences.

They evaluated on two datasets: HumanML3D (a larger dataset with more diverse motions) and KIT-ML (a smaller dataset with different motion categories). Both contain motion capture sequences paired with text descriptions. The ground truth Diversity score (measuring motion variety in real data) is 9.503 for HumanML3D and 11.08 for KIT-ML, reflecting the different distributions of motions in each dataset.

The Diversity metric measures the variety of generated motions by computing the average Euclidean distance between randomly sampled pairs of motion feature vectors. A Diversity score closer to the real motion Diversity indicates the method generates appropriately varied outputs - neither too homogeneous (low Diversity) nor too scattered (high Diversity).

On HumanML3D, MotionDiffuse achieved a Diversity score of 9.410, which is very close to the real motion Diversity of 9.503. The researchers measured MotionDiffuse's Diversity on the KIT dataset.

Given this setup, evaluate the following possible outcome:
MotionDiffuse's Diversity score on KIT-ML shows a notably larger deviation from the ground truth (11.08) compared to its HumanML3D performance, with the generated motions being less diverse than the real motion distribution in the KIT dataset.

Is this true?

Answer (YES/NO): NO